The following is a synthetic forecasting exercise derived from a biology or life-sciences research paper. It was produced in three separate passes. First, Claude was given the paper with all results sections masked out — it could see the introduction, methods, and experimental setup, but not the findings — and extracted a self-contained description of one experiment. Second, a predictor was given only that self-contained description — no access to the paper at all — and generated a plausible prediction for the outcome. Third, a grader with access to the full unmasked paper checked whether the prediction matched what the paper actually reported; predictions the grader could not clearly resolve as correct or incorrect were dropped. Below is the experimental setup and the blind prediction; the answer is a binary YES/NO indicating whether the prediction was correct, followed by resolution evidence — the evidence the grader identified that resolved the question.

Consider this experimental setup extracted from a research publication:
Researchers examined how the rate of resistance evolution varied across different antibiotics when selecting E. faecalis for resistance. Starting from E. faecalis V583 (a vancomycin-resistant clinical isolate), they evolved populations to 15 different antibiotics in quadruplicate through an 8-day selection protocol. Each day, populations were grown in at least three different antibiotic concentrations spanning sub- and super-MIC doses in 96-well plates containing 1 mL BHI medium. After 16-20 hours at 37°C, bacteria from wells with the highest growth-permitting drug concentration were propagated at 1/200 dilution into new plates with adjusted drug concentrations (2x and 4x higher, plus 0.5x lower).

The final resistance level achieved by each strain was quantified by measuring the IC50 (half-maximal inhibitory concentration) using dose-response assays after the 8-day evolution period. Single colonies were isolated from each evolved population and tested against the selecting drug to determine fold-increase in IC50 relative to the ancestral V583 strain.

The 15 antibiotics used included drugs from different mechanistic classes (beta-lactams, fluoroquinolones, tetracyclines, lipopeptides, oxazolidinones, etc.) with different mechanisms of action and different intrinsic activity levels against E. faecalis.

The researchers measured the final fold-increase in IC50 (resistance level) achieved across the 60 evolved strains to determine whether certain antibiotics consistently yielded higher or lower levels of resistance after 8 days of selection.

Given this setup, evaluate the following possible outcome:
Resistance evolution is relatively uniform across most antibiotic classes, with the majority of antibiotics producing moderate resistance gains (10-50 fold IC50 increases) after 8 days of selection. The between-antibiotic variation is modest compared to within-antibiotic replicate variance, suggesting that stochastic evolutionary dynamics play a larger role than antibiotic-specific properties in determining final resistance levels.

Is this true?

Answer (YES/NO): NO